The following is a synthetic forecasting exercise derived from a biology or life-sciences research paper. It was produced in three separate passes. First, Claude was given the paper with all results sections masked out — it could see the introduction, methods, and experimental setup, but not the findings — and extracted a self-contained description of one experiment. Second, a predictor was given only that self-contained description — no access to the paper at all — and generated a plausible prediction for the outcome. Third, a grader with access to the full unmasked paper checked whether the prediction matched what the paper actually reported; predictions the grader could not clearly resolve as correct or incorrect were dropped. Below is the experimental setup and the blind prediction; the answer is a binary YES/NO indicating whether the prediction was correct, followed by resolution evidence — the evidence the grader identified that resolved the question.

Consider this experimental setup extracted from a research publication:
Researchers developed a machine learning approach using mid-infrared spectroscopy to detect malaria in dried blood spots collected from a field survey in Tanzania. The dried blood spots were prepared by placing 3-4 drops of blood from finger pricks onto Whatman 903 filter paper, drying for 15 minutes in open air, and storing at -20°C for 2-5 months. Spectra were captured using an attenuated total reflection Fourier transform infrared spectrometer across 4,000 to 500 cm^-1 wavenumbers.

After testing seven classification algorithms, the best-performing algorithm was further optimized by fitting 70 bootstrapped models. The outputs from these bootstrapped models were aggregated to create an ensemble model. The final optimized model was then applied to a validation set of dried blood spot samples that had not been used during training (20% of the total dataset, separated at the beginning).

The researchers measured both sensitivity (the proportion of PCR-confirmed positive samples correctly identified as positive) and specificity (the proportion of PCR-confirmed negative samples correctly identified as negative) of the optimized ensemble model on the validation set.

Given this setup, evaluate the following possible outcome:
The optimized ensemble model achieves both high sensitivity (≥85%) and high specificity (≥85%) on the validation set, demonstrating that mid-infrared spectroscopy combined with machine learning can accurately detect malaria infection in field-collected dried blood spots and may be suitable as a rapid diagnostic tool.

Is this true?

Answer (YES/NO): YES